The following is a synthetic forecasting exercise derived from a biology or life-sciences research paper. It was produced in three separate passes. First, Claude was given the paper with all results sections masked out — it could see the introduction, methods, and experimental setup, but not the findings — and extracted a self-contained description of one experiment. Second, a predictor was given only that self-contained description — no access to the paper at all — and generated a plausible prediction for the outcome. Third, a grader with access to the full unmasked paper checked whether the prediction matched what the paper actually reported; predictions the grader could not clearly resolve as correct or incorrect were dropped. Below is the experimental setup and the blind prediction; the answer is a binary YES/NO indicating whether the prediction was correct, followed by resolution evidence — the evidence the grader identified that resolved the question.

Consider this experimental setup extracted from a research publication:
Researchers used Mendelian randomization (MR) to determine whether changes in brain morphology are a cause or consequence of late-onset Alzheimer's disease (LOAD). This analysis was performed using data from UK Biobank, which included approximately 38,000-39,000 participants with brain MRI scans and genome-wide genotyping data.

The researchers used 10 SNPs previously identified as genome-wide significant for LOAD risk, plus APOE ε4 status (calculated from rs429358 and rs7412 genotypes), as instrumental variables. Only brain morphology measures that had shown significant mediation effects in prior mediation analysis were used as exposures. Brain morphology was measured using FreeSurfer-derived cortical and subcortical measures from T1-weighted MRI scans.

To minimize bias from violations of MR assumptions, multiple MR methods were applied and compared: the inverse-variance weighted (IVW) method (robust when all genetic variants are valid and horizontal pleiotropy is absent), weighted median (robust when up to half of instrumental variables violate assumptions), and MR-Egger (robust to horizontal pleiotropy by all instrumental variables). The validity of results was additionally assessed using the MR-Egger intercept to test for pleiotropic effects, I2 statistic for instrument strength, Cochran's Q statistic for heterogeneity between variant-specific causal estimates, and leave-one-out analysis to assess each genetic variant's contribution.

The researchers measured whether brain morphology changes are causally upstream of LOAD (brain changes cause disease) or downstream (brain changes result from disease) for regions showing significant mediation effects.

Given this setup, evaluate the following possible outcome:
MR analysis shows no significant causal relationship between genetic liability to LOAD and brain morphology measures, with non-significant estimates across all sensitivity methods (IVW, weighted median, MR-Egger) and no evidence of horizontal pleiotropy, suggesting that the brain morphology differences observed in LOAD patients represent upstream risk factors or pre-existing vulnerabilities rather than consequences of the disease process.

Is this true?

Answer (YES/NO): NO